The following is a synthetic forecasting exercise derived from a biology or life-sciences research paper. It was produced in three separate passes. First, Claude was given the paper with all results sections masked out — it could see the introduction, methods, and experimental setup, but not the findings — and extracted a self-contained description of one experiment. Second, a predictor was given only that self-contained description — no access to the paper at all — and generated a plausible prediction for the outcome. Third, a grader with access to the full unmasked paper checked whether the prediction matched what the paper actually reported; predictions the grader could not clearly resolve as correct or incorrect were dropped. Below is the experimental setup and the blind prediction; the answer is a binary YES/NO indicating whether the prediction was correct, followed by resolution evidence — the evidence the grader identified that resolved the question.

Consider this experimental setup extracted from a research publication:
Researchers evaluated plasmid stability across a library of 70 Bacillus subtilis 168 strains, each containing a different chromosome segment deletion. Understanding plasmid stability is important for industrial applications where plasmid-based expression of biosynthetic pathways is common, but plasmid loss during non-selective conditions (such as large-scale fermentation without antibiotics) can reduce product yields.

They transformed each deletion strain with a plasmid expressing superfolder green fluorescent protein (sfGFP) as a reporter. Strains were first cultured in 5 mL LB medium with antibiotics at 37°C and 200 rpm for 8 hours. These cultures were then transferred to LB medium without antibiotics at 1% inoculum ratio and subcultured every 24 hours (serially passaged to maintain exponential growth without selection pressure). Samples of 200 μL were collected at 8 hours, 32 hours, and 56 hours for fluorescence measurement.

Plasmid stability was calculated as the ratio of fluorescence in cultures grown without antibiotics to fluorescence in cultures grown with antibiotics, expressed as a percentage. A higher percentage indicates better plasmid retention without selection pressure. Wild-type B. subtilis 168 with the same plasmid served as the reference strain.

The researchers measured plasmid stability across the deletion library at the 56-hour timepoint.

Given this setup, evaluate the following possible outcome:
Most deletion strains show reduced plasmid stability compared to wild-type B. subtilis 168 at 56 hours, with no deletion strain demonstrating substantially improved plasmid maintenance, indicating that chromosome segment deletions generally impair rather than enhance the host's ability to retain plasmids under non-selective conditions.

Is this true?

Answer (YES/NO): NO